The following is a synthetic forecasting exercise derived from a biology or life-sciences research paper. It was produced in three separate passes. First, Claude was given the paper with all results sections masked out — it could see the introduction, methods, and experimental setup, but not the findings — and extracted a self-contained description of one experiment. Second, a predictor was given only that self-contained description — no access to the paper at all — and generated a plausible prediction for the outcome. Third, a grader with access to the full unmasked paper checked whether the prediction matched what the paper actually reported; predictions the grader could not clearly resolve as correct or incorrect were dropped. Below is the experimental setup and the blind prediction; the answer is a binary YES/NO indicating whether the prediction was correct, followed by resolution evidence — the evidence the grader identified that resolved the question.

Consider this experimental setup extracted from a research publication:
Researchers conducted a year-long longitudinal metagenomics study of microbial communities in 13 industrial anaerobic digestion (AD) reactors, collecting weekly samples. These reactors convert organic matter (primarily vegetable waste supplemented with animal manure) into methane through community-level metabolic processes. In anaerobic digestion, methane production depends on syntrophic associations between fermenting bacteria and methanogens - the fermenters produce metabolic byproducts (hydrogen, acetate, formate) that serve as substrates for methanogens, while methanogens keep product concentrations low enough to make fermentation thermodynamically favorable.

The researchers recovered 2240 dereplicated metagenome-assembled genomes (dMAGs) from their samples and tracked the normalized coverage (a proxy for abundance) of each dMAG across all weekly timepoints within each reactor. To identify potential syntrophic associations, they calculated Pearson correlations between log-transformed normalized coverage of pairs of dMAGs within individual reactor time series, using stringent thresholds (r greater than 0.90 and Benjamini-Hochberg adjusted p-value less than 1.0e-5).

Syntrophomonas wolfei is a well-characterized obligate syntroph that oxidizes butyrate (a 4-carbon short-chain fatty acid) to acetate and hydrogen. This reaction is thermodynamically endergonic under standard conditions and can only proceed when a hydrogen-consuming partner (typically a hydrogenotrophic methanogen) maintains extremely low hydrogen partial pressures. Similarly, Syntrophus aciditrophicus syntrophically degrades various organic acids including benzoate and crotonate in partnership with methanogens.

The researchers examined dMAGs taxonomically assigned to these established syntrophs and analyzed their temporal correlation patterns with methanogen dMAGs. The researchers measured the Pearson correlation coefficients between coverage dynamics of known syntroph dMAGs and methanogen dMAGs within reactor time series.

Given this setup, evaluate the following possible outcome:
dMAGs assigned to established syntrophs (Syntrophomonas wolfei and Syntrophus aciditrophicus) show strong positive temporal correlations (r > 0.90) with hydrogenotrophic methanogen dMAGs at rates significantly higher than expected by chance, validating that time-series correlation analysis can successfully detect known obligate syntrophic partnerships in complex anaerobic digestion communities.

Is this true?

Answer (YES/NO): YES